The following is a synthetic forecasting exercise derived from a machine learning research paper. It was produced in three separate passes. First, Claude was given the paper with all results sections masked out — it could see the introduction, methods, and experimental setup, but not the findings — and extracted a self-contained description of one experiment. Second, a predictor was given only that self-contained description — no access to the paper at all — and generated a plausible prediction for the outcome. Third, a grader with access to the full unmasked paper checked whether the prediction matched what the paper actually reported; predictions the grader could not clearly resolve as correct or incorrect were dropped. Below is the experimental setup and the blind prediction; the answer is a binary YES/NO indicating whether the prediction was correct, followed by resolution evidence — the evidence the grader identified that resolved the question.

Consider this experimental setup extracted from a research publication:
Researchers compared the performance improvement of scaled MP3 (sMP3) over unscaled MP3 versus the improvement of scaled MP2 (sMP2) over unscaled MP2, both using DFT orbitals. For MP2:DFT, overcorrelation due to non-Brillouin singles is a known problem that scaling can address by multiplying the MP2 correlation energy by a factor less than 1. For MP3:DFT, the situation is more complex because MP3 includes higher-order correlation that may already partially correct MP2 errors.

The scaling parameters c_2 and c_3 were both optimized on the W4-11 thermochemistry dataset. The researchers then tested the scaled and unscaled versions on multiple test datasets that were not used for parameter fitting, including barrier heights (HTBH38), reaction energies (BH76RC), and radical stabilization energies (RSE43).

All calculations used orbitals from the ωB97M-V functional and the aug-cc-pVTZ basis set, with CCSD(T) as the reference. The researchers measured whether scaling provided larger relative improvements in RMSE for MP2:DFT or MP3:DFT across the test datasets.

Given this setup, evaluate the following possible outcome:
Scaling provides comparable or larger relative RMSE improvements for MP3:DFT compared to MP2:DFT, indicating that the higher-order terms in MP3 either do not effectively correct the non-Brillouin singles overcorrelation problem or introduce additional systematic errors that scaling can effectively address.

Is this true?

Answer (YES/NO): NO